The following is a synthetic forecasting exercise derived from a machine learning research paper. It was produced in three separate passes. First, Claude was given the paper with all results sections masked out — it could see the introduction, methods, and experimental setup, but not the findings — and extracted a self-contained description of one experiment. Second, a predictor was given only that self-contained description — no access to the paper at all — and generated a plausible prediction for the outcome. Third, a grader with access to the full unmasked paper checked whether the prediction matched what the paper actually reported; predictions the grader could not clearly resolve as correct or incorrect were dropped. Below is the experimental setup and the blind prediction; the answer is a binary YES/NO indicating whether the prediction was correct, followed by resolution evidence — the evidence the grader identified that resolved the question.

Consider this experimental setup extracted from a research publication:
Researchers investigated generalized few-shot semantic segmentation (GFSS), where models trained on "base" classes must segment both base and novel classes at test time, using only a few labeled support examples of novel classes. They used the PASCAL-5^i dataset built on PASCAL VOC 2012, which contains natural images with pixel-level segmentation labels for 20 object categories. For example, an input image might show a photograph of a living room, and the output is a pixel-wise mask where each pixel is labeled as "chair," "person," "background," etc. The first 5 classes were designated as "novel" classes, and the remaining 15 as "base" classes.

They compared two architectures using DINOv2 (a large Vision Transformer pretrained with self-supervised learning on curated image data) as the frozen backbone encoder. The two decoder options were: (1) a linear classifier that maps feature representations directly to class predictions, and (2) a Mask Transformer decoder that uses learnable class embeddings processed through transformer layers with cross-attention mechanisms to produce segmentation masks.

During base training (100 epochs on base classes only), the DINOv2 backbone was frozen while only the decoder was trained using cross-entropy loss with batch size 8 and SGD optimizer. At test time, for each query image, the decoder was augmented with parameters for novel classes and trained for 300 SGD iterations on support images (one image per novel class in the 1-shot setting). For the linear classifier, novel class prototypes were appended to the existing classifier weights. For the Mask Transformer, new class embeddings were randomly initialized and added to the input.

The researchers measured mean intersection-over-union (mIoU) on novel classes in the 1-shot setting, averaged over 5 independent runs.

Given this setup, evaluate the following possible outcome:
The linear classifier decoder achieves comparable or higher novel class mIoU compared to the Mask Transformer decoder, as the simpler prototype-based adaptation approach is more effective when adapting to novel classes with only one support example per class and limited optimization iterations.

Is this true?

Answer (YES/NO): YES